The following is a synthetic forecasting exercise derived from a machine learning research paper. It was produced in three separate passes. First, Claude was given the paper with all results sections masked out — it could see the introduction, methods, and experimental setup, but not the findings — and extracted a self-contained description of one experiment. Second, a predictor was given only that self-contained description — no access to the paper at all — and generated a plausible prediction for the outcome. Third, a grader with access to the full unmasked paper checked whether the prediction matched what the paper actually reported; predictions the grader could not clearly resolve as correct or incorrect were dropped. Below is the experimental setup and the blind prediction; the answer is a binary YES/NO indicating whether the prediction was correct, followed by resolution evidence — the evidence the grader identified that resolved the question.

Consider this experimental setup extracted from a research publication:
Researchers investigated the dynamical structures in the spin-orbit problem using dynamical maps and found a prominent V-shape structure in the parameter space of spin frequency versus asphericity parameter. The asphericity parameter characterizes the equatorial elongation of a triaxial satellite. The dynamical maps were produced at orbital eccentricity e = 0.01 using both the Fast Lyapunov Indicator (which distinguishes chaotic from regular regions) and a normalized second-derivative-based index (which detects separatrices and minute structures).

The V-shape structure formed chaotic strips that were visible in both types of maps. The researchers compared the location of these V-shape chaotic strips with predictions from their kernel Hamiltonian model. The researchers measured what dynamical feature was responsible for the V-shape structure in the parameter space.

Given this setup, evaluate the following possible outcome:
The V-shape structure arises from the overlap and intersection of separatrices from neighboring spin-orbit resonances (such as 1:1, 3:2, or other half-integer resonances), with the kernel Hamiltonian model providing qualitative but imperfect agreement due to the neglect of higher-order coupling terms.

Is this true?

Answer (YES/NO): NO